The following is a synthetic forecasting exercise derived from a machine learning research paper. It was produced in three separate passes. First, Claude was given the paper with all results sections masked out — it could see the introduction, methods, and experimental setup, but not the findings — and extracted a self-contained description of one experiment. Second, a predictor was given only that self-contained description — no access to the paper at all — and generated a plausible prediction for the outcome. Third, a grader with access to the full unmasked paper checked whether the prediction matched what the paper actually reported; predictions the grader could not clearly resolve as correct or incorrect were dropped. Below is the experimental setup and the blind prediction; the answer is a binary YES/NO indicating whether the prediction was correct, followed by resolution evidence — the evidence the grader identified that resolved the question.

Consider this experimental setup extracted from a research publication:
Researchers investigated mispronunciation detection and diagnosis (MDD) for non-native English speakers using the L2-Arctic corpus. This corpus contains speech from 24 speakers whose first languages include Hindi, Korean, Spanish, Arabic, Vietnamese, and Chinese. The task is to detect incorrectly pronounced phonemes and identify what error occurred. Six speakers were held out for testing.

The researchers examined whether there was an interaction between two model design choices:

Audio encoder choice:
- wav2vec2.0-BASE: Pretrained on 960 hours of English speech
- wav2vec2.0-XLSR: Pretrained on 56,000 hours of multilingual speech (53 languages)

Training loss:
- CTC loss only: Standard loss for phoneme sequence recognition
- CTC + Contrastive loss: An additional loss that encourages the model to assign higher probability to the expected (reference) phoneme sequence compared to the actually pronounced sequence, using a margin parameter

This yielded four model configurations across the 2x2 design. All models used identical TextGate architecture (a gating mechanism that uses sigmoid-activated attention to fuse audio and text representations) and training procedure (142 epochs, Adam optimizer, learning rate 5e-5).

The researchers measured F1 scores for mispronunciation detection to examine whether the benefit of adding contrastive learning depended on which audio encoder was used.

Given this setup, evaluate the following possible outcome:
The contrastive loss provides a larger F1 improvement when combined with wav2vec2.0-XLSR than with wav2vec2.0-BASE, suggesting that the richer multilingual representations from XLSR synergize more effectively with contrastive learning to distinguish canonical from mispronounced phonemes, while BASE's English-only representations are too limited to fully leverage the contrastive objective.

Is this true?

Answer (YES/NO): YES